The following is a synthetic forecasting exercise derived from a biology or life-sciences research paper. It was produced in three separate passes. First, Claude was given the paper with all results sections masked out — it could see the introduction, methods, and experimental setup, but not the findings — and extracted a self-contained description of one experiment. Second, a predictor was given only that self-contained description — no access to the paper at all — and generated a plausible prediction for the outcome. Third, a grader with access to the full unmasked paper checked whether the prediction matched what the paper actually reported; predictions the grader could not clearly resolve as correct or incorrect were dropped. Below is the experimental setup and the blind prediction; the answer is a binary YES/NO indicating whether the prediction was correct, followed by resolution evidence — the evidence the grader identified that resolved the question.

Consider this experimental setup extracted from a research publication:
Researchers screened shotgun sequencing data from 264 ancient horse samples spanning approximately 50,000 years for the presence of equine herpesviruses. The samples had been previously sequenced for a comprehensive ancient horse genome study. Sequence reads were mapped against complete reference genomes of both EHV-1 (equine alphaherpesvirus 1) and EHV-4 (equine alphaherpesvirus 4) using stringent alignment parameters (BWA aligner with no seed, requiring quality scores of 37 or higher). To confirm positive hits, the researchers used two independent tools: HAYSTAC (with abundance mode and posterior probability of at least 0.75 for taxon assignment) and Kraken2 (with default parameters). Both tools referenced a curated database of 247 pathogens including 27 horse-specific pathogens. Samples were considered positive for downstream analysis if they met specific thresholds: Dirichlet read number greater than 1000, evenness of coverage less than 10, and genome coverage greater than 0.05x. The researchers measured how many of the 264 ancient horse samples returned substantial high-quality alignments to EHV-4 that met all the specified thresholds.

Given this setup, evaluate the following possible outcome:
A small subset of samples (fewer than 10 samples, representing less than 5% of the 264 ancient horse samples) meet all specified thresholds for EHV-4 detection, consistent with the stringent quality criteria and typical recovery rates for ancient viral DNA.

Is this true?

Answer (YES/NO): YES